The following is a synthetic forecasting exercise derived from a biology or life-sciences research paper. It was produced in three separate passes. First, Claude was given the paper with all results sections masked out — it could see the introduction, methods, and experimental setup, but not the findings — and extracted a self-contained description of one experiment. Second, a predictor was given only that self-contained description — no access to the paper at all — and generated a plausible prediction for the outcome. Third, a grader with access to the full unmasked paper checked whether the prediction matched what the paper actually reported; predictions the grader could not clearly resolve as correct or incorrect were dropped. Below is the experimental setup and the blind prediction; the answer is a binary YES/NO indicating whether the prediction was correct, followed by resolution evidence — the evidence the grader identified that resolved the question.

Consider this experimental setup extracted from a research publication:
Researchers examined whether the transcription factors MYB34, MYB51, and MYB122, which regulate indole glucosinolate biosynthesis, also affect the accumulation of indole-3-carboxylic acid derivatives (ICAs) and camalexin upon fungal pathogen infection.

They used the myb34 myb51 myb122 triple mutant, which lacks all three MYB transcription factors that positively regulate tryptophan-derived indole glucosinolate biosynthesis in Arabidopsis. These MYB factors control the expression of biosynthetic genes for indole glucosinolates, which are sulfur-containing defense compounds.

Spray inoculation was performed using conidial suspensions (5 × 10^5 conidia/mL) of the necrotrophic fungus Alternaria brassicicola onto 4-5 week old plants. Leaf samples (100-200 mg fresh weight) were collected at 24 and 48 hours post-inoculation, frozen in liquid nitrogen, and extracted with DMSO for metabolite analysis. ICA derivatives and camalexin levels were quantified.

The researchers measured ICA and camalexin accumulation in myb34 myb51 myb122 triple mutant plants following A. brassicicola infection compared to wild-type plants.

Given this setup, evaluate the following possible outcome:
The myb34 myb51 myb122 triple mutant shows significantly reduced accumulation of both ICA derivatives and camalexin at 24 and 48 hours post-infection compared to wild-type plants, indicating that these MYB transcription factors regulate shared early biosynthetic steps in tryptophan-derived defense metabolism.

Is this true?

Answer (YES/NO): NO